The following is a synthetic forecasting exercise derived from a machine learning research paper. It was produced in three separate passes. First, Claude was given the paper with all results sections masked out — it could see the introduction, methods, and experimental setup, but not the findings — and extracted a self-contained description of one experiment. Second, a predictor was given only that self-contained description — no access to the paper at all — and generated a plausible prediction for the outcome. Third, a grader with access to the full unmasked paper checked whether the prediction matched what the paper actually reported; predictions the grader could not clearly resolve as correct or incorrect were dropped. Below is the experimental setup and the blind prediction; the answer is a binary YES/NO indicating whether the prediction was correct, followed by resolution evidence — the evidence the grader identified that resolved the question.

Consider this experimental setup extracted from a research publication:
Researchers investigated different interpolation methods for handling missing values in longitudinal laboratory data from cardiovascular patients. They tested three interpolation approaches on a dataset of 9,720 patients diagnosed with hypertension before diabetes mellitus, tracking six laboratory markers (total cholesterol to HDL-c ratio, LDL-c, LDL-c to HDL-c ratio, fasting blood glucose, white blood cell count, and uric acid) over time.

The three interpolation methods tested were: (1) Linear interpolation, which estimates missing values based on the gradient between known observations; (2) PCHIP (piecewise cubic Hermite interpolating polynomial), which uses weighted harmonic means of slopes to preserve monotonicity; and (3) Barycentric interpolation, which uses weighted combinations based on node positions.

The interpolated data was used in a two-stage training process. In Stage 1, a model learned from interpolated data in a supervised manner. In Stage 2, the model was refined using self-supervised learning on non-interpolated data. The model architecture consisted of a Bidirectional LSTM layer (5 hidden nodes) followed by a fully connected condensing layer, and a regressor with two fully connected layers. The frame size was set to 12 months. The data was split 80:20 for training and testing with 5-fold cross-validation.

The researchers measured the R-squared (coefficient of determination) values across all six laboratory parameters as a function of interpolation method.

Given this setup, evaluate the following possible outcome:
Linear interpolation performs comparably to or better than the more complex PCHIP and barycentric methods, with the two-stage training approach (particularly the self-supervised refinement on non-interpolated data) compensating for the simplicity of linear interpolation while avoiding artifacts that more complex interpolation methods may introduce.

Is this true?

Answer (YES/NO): YES